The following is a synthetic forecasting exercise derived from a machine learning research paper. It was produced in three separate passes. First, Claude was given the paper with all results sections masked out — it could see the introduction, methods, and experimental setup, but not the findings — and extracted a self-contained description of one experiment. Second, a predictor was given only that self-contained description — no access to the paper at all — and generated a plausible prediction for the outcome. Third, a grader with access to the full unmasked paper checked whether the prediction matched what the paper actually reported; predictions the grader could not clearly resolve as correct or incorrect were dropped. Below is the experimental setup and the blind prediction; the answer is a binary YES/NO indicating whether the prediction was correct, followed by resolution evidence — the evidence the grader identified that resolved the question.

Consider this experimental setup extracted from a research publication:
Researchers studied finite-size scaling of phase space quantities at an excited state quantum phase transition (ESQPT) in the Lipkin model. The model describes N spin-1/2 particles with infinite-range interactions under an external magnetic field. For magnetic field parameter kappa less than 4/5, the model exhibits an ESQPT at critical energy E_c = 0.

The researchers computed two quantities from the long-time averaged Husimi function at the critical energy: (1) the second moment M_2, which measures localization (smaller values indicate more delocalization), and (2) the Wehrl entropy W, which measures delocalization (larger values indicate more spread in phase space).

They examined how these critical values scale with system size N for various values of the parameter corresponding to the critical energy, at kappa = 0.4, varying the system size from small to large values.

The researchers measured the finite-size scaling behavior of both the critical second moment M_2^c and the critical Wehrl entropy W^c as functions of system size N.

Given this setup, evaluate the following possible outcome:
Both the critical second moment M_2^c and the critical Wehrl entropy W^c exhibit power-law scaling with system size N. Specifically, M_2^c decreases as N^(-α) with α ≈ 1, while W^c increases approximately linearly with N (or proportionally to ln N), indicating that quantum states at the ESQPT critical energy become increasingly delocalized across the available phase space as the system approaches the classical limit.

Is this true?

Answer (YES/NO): NO